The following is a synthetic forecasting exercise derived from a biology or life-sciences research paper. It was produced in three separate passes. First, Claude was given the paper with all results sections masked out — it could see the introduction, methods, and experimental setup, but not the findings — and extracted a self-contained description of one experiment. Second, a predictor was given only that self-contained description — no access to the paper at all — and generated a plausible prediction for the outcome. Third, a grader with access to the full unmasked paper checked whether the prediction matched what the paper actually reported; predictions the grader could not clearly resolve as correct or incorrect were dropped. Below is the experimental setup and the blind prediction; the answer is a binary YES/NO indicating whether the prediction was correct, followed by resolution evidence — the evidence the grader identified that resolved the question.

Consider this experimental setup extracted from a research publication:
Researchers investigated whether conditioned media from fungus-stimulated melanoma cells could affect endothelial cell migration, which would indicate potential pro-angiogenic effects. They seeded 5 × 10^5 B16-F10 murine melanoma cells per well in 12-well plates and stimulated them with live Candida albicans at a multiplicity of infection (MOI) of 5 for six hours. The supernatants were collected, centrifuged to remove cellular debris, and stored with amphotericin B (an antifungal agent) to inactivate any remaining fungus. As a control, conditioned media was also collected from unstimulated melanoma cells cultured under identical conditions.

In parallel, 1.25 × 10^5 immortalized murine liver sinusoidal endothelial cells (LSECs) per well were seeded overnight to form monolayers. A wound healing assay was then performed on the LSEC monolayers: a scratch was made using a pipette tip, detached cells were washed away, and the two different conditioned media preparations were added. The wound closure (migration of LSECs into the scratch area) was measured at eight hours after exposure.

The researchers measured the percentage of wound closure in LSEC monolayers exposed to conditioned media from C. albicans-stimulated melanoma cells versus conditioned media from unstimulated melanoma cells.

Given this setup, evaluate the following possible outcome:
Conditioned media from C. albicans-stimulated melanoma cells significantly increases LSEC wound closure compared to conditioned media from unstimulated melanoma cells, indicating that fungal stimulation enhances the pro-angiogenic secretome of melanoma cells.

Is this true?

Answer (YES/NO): YES